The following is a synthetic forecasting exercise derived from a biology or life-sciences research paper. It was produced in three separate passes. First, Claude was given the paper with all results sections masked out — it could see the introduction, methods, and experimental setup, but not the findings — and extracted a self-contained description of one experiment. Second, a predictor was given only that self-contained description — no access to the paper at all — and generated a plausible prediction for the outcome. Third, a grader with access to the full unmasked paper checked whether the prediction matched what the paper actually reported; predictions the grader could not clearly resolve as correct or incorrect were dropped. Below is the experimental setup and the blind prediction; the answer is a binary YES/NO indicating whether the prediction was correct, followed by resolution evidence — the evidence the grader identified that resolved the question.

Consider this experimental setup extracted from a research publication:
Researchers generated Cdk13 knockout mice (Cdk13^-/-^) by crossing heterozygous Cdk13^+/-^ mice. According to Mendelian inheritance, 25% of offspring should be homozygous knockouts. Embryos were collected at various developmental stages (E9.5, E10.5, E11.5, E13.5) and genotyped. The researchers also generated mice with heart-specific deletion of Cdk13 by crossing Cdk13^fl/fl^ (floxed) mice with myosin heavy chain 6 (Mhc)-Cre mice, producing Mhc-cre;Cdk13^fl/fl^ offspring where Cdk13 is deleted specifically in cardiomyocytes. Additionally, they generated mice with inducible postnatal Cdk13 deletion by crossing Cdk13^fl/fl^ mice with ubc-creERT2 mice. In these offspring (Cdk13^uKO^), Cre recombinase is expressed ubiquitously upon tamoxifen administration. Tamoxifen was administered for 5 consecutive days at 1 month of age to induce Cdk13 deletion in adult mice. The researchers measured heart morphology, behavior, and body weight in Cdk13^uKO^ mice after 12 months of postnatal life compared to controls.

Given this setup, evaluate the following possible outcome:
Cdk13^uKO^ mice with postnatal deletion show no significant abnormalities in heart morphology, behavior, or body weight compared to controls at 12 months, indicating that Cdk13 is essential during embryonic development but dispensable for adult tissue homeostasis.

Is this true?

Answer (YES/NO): YES